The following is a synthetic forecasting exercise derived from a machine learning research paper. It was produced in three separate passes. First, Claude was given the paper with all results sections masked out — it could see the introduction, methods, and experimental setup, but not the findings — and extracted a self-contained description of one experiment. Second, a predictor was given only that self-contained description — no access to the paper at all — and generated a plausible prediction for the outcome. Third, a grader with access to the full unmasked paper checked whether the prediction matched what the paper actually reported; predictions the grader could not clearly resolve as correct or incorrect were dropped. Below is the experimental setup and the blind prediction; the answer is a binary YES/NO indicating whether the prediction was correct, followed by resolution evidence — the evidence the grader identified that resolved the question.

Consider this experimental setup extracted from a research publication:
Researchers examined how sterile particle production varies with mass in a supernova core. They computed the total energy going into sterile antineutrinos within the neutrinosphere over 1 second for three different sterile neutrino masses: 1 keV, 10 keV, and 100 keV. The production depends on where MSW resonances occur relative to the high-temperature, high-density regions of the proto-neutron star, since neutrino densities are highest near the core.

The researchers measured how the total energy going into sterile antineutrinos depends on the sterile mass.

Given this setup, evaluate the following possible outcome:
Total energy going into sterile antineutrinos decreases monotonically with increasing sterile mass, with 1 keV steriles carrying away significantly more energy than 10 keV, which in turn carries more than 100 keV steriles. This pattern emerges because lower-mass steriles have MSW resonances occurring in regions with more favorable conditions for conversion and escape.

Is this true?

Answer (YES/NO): NO